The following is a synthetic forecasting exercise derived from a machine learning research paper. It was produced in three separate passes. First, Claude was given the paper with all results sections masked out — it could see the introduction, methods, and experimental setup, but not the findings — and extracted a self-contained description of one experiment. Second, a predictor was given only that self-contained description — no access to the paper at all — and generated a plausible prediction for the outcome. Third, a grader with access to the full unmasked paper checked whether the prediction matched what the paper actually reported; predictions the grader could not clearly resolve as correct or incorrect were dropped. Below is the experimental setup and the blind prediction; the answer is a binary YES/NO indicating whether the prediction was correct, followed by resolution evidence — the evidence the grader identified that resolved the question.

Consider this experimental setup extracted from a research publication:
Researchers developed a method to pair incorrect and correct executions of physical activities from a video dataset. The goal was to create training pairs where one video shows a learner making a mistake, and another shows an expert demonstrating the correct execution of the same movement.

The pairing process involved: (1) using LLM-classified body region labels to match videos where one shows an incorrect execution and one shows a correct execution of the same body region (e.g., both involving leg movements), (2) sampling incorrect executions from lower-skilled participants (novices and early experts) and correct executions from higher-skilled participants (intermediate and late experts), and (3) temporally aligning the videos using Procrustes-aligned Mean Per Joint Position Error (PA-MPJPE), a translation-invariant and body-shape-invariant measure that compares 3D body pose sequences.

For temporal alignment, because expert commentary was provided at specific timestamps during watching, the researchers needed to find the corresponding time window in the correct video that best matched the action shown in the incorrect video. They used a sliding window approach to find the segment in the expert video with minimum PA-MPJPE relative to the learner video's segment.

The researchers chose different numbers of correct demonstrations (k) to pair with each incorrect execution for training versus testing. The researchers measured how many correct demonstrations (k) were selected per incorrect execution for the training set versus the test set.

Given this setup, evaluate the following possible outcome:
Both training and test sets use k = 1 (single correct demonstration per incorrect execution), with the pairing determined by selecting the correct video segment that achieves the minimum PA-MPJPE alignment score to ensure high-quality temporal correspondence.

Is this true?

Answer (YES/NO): NO